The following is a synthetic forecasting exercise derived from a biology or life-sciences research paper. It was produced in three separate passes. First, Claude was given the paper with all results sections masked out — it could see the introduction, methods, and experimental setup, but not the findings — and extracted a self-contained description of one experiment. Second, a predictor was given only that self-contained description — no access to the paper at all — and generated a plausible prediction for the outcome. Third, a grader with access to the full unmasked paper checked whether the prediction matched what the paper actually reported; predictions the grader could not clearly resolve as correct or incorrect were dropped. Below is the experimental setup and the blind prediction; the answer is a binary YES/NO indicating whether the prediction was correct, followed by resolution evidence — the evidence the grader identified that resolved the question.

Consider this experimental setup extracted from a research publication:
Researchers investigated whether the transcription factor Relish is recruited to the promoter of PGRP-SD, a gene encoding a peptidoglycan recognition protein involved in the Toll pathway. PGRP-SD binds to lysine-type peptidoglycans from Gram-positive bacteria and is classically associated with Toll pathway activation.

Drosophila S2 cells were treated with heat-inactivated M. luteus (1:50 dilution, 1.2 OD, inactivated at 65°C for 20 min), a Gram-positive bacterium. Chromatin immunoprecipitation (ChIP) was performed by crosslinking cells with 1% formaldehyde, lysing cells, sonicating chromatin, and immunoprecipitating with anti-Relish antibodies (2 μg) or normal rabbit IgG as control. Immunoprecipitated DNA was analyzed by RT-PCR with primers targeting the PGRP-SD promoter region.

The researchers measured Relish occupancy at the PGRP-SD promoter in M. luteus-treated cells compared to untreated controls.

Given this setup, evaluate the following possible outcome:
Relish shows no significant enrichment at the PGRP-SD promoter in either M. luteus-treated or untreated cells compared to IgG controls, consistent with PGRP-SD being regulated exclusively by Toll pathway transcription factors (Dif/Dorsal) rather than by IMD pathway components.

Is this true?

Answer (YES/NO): NO